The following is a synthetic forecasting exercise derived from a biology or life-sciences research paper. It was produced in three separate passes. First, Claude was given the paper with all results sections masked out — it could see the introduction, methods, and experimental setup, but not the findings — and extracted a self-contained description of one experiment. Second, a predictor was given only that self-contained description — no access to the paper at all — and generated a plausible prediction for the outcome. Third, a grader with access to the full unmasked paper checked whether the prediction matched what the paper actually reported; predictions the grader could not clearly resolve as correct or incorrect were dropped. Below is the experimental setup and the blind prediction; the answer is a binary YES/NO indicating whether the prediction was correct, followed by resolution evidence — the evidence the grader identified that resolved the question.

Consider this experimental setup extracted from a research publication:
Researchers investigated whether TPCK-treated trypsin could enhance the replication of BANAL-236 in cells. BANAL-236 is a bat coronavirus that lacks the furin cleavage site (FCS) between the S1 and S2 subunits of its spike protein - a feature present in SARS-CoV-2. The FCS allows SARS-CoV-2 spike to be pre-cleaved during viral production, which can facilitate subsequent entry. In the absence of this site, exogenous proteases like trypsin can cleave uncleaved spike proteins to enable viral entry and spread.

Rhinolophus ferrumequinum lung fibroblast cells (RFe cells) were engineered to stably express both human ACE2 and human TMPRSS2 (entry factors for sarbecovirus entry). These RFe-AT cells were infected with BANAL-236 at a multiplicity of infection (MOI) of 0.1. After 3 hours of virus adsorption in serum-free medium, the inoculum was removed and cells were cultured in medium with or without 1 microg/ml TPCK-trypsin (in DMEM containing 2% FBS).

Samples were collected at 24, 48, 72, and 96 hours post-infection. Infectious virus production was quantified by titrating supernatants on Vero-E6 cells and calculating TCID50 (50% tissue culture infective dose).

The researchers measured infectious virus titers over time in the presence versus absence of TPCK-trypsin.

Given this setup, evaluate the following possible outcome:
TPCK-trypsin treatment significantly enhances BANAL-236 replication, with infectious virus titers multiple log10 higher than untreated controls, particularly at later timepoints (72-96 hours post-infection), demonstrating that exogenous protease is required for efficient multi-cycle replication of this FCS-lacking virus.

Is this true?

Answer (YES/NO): NO